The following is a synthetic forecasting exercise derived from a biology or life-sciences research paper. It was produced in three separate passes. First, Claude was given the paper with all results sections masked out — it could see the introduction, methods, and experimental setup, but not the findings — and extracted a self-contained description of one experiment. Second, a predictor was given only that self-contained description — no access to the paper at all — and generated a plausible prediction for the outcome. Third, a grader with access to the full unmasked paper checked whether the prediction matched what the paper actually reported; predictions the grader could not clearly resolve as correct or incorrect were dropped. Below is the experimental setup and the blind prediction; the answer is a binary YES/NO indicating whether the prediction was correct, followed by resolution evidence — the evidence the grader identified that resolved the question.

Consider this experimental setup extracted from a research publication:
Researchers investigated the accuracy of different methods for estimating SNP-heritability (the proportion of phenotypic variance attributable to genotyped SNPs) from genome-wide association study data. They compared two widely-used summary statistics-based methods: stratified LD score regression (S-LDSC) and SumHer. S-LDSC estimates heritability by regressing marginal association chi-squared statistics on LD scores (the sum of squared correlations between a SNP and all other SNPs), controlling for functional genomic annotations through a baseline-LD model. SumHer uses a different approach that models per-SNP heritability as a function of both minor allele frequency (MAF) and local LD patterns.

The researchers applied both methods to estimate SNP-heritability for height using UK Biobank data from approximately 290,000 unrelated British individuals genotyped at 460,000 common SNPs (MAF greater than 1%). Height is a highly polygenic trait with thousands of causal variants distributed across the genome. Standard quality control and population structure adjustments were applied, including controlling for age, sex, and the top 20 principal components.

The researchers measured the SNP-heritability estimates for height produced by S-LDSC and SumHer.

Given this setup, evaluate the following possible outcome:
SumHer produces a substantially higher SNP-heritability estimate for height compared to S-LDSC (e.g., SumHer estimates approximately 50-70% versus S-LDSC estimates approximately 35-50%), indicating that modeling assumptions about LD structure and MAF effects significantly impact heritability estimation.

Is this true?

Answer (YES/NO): NO